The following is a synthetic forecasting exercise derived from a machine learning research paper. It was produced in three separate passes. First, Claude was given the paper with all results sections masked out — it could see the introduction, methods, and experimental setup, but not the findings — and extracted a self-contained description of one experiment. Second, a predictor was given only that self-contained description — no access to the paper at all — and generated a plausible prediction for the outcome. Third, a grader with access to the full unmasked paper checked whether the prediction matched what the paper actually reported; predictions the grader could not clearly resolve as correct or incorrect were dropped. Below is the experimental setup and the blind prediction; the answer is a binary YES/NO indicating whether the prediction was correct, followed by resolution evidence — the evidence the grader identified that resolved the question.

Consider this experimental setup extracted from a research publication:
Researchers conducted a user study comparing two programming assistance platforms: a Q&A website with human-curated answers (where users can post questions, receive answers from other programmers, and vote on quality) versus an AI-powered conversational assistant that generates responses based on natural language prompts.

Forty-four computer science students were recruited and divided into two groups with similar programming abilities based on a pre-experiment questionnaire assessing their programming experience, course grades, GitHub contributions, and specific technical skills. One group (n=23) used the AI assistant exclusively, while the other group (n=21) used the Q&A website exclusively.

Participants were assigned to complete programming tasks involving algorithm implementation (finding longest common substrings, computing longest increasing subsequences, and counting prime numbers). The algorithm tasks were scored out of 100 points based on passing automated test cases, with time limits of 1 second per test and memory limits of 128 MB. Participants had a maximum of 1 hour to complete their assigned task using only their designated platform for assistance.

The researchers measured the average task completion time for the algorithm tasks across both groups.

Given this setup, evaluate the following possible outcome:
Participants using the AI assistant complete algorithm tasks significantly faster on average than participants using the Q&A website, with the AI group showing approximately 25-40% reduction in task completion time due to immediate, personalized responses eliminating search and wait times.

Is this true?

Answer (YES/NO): NO